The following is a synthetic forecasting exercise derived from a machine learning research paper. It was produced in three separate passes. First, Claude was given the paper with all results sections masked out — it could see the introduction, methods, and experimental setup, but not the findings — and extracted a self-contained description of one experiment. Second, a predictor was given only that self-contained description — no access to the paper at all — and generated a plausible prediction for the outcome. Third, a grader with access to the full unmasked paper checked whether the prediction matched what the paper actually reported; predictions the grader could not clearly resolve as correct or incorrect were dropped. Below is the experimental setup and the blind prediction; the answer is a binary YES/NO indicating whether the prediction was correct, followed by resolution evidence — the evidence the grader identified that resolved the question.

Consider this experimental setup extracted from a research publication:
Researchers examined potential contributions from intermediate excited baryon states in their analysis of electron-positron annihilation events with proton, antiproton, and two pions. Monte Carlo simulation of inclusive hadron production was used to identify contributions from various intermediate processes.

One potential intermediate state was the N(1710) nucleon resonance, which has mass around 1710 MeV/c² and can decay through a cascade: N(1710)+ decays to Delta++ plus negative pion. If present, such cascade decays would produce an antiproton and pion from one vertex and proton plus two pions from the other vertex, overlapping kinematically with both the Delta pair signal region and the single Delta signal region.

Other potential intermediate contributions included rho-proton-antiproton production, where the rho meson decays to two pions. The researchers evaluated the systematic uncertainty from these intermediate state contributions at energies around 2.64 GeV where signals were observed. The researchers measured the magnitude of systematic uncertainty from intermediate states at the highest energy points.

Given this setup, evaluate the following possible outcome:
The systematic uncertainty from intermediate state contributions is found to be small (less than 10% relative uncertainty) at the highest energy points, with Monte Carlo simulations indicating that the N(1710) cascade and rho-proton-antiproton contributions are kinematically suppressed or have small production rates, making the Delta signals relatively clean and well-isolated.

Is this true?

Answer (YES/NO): YES